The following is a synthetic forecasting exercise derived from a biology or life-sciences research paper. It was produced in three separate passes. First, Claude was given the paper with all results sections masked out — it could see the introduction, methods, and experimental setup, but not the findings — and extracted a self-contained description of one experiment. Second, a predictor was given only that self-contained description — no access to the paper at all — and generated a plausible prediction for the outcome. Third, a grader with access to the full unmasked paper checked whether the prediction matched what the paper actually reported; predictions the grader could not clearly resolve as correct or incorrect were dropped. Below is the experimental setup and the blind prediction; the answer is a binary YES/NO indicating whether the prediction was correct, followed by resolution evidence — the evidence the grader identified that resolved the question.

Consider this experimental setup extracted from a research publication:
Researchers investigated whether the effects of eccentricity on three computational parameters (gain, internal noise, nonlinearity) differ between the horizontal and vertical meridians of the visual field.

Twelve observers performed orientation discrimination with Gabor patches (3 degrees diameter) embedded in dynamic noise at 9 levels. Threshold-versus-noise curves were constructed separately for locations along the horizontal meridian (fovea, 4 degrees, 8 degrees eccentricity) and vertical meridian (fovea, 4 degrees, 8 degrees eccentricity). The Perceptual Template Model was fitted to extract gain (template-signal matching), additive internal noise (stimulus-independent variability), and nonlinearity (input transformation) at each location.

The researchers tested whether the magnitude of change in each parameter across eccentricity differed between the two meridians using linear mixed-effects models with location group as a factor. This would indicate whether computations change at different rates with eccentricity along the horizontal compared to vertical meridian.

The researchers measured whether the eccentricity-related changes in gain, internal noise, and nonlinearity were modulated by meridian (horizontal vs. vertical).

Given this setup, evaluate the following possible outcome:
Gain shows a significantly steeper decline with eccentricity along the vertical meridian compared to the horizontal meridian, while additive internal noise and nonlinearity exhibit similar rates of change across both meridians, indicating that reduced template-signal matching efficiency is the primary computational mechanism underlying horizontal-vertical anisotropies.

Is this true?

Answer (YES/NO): YES